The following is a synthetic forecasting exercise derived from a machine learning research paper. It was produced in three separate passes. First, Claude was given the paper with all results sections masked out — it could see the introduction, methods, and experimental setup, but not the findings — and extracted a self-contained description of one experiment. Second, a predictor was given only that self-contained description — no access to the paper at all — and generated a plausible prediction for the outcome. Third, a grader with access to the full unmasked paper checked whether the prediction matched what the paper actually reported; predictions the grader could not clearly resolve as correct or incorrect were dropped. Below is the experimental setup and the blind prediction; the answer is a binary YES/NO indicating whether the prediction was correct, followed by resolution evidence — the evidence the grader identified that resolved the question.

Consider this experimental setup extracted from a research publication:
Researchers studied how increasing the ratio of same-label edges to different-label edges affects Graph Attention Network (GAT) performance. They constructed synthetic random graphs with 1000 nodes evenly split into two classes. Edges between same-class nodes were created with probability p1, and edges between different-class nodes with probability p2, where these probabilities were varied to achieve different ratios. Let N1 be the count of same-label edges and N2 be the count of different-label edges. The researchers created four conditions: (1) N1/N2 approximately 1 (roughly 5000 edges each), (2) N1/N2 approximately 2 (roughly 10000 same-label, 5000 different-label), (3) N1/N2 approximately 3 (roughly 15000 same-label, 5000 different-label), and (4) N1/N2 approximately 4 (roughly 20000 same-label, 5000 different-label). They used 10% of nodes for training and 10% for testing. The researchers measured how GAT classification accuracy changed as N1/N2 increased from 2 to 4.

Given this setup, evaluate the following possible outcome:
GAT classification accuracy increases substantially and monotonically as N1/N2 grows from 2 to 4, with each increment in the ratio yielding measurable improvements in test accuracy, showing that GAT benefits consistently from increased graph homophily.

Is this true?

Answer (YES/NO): YES